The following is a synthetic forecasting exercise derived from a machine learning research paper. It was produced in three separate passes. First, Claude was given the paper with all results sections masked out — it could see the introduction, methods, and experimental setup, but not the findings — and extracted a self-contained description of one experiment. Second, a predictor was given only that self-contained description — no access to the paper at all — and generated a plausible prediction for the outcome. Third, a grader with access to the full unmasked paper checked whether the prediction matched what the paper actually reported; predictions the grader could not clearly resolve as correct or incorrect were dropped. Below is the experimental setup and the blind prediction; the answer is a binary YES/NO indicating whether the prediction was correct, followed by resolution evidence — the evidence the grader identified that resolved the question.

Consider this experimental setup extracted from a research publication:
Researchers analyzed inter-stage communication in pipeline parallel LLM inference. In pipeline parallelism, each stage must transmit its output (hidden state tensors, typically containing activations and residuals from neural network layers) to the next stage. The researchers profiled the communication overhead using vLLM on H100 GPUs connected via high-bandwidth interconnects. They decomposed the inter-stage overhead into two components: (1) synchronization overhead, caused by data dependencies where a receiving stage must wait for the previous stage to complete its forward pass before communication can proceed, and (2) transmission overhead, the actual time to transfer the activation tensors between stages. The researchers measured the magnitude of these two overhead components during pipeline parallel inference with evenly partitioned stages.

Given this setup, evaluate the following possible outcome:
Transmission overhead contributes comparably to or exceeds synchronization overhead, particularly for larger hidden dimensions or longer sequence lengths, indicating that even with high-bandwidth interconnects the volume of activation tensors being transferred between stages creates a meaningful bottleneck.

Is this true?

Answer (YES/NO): YES